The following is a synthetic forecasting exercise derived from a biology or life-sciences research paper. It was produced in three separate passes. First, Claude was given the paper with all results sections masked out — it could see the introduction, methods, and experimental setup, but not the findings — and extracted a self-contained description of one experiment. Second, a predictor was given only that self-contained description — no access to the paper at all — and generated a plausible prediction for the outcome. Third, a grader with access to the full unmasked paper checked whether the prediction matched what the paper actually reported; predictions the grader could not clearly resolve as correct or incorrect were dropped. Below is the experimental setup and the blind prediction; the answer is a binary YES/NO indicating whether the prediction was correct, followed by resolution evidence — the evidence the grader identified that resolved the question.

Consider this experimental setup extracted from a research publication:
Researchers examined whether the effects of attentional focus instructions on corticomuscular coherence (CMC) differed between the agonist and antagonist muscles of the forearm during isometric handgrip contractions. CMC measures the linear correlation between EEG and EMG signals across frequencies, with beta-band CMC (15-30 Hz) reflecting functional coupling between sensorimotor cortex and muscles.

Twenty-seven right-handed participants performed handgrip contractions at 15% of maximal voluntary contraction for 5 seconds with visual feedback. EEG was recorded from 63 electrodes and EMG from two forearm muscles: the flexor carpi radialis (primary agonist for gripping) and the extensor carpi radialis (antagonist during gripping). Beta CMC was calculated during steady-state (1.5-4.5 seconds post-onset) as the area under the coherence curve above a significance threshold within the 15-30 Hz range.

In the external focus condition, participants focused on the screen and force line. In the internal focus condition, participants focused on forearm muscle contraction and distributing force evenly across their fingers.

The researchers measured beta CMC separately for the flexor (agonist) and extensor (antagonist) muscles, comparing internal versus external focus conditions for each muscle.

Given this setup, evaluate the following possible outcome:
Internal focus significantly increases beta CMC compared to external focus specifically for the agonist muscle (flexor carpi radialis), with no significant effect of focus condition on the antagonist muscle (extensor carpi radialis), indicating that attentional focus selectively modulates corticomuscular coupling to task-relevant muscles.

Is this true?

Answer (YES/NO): NO